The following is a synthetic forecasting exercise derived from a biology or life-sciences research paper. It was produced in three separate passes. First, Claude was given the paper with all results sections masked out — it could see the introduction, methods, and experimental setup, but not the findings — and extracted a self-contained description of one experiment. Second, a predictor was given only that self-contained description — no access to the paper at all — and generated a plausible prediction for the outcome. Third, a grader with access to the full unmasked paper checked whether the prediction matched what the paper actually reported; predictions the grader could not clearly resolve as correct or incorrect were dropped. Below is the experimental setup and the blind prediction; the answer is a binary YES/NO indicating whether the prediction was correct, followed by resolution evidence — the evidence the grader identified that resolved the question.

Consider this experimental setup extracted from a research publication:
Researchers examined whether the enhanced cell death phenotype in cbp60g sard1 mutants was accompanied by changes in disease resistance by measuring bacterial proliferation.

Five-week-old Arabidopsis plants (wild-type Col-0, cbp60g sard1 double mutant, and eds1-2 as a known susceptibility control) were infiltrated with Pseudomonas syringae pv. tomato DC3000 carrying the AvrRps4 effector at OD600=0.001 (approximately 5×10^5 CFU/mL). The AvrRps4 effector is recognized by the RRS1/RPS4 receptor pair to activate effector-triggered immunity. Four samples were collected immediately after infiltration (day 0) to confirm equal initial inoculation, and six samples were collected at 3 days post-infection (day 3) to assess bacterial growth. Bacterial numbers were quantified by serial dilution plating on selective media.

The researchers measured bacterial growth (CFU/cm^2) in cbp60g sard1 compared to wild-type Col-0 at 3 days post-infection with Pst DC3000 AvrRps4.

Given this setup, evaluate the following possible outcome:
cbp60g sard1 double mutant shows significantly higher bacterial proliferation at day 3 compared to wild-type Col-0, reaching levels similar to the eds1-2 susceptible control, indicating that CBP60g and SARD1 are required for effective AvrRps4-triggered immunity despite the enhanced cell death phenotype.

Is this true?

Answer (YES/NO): NO